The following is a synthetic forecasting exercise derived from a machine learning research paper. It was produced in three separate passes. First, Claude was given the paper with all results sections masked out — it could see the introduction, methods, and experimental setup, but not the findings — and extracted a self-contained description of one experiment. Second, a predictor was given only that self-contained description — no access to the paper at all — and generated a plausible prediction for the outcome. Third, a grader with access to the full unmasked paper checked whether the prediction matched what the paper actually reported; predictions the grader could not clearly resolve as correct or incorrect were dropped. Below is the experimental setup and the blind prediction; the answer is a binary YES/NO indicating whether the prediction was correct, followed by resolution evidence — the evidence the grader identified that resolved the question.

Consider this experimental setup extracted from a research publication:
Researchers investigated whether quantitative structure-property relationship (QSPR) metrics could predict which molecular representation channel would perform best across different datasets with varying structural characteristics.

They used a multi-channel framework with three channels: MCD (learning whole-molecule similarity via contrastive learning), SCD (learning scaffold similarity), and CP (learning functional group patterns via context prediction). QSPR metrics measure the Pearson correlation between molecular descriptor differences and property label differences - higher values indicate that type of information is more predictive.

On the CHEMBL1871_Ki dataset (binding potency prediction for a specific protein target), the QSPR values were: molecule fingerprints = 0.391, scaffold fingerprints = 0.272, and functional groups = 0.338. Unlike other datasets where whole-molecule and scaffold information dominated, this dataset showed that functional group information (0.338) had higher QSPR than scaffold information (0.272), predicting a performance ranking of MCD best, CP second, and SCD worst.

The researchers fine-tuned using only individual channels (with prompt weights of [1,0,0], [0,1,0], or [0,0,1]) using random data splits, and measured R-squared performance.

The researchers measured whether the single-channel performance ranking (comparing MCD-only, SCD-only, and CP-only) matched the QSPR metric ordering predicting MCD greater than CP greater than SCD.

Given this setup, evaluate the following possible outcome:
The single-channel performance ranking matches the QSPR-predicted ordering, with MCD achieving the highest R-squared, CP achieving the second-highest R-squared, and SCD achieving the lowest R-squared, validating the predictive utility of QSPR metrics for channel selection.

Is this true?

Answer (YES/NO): NO